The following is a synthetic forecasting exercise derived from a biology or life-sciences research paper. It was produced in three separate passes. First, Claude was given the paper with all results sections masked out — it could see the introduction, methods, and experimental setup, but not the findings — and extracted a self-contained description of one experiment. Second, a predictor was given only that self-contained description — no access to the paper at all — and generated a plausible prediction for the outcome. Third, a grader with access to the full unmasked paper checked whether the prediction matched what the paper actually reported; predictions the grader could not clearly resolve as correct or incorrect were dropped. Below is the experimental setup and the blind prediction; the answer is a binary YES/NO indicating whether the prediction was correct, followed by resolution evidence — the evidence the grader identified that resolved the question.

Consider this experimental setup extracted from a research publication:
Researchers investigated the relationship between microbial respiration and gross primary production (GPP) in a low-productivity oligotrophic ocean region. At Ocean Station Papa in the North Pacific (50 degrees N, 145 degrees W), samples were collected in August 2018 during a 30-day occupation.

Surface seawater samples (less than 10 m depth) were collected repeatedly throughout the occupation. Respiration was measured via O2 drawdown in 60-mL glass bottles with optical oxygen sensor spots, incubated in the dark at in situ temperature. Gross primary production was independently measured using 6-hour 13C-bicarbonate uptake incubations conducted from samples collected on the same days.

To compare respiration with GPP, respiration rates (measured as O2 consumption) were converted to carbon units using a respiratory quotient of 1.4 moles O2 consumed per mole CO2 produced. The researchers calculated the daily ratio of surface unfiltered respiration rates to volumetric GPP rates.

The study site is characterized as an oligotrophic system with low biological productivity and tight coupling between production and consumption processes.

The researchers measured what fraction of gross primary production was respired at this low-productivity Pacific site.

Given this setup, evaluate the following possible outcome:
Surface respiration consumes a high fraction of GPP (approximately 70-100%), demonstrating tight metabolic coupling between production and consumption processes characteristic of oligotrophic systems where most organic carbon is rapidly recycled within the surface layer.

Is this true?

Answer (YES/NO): NO